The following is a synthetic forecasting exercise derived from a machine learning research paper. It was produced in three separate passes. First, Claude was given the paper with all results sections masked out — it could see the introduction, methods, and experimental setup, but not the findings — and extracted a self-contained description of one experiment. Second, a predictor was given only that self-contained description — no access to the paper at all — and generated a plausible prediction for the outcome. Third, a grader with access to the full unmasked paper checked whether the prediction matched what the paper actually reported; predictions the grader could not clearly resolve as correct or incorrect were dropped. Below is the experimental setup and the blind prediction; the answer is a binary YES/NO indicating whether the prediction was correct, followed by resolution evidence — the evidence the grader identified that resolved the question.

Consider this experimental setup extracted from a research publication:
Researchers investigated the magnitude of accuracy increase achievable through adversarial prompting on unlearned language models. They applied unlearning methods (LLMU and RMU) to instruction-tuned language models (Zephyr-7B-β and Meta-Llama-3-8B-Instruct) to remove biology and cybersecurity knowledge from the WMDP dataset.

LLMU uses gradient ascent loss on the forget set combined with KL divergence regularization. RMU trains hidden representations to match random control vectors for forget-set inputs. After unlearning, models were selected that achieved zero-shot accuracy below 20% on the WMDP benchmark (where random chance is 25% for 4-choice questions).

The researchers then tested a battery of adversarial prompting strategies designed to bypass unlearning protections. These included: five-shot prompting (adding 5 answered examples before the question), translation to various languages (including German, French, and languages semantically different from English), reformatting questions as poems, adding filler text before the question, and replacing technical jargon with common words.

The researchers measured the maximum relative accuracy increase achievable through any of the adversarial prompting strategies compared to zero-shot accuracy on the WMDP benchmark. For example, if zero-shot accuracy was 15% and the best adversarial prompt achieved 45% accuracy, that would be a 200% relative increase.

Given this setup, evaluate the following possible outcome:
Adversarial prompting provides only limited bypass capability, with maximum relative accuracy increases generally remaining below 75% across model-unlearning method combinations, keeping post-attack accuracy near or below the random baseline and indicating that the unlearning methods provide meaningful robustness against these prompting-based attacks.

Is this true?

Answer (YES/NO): NO